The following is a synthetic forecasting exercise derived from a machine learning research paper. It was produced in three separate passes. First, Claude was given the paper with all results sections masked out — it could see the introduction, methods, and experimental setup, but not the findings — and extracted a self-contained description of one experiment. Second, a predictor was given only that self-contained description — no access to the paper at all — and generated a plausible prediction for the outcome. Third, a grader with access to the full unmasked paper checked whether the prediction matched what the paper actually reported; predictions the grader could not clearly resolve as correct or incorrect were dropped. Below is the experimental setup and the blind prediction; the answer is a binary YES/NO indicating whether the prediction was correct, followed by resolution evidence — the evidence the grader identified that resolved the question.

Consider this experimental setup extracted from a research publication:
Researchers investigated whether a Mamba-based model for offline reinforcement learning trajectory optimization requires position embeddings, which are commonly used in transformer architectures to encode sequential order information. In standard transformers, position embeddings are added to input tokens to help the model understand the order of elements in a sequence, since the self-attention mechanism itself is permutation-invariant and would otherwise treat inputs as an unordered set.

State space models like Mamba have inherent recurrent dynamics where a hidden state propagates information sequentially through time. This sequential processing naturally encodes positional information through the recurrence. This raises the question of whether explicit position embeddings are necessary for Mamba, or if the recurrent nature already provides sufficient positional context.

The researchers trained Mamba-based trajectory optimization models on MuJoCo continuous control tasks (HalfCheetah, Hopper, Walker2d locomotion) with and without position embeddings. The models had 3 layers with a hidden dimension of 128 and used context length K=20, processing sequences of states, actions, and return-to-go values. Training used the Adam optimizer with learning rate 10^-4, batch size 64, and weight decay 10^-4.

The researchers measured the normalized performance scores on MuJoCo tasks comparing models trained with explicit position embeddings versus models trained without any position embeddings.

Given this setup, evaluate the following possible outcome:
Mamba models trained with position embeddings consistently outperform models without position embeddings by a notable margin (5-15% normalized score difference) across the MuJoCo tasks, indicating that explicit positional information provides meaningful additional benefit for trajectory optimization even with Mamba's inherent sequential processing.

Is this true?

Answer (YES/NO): NO